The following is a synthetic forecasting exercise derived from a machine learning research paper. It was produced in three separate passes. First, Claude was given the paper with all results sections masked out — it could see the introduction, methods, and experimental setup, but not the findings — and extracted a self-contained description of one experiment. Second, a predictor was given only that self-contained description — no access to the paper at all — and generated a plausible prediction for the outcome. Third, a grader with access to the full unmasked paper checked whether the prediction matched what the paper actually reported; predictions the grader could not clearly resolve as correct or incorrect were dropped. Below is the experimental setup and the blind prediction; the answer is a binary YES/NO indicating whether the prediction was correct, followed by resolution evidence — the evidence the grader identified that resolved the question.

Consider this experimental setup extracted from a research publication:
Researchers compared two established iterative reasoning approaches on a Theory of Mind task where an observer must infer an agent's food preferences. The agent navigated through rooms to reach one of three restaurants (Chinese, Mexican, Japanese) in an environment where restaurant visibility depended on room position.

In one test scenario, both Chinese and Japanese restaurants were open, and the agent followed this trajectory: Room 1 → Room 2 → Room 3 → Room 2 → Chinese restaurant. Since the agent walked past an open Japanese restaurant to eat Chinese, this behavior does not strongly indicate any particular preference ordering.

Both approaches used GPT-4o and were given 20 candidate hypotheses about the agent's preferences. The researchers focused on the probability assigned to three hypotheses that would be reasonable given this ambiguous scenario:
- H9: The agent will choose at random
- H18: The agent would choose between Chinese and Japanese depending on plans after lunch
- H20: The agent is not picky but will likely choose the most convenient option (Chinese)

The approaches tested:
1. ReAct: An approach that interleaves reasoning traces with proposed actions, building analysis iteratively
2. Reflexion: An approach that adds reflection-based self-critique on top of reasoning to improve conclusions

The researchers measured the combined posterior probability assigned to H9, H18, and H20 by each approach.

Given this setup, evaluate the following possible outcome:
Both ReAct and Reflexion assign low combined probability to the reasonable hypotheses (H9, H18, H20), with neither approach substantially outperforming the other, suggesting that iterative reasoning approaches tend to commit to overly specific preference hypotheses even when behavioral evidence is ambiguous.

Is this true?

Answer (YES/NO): NO